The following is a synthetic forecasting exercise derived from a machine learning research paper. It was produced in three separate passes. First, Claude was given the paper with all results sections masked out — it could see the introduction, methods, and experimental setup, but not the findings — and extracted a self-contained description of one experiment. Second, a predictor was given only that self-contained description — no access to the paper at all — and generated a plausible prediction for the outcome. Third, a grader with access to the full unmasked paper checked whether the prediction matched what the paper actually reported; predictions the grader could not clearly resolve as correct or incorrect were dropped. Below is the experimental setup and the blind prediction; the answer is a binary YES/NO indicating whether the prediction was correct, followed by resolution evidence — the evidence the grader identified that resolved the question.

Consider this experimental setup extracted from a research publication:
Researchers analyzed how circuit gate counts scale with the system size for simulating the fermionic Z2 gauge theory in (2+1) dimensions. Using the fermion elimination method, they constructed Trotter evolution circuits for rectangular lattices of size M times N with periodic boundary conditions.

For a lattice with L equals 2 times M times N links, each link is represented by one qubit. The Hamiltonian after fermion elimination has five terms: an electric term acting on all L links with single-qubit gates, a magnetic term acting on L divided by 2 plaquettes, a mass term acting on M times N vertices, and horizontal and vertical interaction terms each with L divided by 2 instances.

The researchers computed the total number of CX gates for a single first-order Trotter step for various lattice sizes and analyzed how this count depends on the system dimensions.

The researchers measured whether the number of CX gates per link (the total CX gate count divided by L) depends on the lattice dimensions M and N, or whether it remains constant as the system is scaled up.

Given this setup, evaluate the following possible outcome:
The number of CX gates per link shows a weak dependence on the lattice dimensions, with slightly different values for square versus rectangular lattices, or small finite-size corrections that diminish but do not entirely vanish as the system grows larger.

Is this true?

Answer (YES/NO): NO